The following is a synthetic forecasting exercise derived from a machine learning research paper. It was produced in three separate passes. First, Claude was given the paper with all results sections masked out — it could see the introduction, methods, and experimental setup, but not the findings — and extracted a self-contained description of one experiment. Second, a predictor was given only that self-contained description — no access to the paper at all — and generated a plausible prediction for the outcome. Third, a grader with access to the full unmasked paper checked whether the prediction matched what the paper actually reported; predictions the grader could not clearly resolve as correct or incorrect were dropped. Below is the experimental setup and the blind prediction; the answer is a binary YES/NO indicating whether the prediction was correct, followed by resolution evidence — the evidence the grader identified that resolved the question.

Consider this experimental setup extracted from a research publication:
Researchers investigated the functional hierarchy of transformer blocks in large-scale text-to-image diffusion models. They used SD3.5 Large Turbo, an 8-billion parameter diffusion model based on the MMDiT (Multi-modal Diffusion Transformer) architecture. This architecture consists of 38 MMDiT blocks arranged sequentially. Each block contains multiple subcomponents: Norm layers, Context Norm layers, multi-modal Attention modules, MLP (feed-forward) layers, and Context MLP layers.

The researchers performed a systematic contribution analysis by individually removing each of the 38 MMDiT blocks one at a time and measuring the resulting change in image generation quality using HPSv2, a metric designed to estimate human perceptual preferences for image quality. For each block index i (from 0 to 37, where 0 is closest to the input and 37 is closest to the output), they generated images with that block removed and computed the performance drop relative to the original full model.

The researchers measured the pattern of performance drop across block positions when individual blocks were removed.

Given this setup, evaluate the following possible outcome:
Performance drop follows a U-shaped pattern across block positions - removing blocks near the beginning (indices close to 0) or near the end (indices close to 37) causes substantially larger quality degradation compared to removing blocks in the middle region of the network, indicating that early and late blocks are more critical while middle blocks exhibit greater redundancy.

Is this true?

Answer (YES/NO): NO